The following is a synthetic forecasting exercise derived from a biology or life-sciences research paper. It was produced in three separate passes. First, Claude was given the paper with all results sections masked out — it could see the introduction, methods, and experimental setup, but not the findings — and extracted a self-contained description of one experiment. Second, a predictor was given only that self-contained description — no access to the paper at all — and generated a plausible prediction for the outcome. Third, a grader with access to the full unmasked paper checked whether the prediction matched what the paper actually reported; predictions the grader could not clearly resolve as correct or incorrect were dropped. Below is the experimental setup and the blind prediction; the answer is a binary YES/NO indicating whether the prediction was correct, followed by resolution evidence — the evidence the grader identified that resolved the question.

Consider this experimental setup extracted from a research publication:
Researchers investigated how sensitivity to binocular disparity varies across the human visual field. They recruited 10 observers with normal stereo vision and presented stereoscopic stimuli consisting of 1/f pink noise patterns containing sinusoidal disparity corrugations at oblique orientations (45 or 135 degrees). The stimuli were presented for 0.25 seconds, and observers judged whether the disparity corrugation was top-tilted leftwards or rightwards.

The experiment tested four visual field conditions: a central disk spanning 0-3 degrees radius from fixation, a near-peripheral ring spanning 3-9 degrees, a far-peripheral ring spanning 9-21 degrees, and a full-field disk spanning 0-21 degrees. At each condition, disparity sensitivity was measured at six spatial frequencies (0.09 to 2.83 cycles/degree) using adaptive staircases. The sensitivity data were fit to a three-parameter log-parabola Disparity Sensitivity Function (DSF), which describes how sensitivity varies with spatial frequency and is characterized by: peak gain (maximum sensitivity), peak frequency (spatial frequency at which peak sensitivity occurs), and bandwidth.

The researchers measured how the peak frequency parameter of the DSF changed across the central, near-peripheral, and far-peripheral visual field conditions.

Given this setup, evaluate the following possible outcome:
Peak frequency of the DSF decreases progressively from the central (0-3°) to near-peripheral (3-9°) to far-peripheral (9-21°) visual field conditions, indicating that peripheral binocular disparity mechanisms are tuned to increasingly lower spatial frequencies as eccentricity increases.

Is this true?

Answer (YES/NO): YES